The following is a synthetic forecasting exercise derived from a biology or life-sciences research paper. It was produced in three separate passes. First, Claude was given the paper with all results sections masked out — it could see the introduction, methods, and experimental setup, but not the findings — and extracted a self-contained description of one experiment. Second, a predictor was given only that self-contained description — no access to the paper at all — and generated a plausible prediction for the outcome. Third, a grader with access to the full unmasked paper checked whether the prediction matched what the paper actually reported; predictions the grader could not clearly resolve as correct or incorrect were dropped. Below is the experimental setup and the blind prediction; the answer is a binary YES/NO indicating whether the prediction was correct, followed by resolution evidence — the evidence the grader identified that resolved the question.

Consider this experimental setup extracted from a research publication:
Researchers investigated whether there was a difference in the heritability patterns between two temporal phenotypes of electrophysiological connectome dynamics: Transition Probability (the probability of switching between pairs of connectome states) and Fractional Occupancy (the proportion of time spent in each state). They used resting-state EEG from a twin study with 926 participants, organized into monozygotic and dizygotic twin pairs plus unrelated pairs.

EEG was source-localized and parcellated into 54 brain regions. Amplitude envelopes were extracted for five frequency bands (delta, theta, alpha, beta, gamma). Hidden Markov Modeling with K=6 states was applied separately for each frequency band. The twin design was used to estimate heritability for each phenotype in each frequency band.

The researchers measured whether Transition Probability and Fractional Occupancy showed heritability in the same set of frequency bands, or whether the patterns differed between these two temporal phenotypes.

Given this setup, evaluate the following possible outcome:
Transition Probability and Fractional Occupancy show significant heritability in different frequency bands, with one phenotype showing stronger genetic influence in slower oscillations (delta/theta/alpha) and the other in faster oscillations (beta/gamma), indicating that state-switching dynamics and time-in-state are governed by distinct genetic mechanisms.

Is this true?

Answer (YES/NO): YES